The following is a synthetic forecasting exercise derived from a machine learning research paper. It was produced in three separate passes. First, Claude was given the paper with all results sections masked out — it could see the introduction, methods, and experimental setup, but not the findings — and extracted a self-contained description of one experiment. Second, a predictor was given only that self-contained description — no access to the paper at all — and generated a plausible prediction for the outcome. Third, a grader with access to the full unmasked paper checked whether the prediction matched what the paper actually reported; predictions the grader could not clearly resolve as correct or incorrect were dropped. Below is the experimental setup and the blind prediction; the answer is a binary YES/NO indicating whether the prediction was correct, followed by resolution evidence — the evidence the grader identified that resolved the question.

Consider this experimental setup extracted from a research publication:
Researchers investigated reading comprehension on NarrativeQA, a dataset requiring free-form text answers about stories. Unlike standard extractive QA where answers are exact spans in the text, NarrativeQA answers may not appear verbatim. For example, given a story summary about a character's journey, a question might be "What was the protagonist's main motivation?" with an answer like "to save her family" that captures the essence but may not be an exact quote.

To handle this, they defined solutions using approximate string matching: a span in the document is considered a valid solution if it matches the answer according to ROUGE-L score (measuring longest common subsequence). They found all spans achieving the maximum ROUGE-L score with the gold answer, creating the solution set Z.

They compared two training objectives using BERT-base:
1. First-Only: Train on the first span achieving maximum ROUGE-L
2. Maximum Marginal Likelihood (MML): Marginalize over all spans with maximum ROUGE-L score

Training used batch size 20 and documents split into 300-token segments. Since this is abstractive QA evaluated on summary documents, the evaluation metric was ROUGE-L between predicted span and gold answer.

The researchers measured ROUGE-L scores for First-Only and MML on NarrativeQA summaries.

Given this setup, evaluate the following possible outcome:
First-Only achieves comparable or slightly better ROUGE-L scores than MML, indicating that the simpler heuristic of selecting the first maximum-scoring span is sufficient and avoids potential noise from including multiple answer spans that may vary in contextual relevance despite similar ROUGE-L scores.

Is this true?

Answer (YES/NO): YES